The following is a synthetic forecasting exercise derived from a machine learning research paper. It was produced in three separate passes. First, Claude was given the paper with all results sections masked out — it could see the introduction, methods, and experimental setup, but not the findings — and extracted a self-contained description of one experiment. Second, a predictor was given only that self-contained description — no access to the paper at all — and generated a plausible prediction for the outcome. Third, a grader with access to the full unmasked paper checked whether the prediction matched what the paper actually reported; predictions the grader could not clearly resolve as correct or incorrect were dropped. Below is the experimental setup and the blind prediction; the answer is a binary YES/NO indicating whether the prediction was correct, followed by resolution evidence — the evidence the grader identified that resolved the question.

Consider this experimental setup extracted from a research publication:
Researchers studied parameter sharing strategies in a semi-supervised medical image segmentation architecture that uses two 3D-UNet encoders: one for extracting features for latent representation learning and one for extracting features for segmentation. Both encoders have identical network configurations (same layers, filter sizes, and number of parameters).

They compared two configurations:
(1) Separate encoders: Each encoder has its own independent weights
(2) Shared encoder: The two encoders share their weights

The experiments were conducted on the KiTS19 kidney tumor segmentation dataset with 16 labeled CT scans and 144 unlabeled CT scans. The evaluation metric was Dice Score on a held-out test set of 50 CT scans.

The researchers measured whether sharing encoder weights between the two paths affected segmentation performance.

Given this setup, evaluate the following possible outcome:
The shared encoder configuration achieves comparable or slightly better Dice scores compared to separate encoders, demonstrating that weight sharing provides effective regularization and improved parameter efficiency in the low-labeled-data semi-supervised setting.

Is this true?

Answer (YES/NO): NO